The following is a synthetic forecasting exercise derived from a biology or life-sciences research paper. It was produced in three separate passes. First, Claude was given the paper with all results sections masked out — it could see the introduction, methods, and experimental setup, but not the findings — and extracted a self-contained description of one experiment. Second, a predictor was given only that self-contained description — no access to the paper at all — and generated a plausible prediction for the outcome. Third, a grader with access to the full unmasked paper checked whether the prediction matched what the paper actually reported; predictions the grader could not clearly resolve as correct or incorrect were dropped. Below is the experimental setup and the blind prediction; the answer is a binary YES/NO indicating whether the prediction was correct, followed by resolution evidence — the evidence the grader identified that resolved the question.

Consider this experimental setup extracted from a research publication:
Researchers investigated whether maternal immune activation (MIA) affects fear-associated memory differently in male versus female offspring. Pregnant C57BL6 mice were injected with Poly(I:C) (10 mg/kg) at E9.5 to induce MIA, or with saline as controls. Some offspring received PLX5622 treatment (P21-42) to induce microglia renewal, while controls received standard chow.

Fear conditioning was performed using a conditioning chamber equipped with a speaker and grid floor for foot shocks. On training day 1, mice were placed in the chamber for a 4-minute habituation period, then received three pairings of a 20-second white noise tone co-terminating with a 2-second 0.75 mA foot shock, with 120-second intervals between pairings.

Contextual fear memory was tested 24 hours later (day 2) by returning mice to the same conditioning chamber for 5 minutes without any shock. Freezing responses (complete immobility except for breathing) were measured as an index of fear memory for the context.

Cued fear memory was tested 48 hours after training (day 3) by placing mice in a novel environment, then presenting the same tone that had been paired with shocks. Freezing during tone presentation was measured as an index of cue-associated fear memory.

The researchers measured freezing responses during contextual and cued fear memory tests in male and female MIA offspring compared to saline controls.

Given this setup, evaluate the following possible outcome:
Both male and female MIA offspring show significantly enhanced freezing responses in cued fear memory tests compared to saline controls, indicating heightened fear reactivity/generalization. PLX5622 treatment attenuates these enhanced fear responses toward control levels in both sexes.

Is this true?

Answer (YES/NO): NO